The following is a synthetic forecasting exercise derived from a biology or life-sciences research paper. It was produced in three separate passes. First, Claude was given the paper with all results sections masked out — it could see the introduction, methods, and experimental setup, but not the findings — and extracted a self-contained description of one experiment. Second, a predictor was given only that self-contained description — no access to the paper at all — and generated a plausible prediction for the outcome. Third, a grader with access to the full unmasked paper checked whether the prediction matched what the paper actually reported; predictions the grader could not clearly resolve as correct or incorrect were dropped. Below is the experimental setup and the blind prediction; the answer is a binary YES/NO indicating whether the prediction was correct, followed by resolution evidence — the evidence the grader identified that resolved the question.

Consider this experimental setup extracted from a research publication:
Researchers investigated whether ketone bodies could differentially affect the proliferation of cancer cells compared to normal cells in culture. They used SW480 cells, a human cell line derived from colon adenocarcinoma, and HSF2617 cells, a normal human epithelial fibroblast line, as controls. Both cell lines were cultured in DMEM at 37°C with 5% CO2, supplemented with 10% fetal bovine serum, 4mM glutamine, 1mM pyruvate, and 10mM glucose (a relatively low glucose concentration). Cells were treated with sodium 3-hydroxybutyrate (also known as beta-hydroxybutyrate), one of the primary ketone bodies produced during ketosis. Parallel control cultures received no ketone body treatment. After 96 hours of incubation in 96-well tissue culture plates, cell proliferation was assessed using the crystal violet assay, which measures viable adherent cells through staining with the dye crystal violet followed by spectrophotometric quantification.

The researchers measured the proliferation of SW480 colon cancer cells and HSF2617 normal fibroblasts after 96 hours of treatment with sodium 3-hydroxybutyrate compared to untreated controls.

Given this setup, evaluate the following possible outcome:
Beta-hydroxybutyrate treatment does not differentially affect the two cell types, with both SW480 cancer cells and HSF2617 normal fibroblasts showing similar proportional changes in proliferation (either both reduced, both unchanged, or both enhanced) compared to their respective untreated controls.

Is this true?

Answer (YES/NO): NO